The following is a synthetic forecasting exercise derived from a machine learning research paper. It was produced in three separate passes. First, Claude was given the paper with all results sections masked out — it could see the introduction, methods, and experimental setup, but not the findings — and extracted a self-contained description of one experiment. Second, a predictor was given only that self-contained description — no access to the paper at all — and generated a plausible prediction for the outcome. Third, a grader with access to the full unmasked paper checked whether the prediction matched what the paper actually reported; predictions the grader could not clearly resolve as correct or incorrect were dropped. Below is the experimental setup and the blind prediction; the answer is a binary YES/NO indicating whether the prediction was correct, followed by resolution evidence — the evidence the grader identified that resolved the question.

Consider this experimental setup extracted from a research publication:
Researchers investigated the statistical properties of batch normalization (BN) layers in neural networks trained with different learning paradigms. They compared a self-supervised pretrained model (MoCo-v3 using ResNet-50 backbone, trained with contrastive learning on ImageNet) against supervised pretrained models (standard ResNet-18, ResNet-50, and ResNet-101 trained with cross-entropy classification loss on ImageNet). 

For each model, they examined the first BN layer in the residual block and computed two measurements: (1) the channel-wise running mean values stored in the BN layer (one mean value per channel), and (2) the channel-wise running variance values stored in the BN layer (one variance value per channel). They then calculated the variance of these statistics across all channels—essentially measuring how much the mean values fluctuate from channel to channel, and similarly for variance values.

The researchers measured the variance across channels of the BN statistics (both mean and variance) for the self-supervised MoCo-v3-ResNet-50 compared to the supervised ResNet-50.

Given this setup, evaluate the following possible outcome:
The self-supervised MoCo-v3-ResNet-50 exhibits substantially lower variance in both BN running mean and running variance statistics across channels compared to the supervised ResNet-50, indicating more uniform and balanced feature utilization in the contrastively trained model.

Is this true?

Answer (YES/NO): NO